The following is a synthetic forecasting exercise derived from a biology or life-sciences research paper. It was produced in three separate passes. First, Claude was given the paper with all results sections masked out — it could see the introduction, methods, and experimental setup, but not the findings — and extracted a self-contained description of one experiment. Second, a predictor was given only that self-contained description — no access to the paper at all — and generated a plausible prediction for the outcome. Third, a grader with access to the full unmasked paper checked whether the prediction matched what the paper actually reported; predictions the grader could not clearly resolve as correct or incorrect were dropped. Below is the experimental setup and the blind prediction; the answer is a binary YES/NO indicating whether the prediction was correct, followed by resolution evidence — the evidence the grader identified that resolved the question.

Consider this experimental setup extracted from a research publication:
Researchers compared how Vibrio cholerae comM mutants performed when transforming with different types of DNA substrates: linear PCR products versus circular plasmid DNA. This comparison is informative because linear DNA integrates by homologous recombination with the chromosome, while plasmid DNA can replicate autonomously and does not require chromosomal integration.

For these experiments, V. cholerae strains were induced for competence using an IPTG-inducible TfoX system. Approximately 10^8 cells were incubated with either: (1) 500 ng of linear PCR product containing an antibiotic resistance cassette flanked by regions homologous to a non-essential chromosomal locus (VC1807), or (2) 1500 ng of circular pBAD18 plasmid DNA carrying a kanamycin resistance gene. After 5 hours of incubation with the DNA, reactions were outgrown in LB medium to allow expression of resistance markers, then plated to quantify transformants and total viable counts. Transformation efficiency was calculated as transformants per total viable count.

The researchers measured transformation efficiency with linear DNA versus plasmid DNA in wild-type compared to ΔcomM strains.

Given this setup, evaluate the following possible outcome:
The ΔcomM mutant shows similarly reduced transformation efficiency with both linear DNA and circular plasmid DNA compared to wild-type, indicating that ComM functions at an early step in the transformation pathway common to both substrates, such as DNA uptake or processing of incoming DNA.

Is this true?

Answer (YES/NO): NO